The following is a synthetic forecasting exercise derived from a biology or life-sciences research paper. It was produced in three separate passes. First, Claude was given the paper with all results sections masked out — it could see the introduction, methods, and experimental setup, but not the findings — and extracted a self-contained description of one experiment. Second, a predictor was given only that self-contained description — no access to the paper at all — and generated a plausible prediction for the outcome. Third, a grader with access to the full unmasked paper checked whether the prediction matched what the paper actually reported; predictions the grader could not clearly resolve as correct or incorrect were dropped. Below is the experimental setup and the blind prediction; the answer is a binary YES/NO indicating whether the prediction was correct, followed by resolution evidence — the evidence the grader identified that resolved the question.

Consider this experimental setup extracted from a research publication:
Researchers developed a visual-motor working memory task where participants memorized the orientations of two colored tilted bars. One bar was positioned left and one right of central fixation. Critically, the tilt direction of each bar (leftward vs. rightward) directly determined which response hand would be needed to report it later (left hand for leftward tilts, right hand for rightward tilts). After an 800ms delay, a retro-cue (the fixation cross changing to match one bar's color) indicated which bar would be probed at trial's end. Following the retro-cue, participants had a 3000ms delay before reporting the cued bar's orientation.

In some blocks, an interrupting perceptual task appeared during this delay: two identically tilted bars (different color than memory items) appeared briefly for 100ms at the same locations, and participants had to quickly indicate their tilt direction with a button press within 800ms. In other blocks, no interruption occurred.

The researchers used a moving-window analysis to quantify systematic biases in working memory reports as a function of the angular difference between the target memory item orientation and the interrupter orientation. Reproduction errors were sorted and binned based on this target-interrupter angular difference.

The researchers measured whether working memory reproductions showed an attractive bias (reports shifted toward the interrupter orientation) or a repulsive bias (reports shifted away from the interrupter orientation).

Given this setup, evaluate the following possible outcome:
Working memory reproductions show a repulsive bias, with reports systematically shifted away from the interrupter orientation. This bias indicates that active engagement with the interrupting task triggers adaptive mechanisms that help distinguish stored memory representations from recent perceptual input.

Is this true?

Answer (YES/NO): NO